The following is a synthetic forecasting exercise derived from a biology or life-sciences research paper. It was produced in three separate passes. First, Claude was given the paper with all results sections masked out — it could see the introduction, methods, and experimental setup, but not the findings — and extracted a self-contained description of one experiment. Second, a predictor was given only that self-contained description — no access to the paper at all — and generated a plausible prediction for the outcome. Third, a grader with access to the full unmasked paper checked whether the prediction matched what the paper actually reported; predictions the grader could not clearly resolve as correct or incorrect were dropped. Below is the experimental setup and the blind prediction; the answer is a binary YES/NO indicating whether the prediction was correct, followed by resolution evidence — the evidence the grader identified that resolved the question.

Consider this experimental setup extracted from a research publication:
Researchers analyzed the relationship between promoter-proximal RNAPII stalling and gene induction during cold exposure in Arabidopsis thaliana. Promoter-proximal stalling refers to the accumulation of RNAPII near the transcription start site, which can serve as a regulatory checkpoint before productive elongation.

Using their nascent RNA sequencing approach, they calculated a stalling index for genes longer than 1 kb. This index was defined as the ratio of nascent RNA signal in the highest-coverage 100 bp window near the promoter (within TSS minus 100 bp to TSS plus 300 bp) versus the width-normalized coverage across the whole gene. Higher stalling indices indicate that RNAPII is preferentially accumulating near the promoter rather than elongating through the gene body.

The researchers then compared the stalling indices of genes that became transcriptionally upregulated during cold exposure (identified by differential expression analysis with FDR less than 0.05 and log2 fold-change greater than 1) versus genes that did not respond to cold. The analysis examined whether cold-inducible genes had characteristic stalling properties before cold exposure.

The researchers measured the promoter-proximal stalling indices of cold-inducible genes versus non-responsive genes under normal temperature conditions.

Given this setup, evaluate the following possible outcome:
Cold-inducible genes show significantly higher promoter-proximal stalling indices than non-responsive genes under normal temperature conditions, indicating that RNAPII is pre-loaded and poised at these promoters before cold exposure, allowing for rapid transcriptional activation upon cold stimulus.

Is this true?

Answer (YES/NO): YES